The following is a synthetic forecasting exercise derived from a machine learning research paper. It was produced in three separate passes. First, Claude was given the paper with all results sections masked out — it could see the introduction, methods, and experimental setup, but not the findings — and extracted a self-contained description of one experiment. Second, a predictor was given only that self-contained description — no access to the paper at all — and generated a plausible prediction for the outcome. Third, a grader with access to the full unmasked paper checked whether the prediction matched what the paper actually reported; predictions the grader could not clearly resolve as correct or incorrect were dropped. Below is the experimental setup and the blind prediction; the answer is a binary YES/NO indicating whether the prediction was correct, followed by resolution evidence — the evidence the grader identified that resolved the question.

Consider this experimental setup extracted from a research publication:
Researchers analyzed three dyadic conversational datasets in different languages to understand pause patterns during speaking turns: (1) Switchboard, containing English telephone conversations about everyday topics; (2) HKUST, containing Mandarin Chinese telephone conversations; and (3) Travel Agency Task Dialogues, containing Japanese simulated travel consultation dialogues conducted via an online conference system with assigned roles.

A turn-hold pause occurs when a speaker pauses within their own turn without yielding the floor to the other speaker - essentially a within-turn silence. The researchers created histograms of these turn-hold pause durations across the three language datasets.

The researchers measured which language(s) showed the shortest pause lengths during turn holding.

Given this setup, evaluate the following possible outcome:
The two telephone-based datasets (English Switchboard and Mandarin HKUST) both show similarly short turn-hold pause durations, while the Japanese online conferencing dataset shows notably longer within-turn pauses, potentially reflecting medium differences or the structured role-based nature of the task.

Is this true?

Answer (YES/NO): YES